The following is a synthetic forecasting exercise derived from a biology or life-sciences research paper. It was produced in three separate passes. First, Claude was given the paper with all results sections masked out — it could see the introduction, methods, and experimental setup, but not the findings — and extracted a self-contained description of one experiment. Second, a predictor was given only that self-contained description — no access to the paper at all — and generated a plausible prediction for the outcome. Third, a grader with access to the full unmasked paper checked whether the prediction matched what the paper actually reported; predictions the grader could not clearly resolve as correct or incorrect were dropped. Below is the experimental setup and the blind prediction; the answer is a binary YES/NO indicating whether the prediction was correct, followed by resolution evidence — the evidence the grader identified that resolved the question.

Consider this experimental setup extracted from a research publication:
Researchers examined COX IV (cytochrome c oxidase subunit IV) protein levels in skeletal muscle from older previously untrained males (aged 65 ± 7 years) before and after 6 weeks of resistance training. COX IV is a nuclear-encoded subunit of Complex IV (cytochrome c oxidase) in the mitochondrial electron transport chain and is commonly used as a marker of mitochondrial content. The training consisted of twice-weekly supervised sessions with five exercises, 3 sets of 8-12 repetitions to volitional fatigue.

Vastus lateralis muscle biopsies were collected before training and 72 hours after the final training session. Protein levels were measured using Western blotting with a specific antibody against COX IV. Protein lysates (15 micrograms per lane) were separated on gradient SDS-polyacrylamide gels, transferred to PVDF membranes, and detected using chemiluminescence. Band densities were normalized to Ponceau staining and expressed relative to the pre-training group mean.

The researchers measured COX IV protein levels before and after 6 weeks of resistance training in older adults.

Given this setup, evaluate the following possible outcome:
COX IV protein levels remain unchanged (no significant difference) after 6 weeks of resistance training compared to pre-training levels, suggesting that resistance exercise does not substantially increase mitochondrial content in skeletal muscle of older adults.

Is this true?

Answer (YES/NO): NO